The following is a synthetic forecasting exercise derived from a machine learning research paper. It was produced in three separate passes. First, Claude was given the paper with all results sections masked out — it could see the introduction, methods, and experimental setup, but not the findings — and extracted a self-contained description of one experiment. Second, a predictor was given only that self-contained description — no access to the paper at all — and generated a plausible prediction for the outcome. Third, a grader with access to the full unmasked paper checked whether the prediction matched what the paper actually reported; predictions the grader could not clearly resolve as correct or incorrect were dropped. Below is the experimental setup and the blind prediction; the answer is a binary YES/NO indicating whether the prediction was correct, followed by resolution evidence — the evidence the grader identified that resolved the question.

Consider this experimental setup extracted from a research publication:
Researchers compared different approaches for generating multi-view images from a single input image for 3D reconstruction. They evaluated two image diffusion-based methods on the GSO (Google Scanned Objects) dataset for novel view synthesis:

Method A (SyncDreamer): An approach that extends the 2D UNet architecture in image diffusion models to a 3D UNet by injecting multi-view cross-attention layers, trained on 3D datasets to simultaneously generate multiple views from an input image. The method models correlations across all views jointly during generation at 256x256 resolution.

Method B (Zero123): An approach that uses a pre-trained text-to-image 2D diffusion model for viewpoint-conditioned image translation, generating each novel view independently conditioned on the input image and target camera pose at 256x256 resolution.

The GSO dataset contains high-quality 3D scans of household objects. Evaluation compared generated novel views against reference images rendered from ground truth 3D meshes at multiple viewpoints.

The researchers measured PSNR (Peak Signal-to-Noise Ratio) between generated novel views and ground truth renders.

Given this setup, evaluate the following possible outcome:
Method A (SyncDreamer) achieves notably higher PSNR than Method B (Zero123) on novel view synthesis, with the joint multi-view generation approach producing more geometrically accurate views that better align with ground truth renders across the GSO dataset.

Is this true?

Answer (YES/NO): YES